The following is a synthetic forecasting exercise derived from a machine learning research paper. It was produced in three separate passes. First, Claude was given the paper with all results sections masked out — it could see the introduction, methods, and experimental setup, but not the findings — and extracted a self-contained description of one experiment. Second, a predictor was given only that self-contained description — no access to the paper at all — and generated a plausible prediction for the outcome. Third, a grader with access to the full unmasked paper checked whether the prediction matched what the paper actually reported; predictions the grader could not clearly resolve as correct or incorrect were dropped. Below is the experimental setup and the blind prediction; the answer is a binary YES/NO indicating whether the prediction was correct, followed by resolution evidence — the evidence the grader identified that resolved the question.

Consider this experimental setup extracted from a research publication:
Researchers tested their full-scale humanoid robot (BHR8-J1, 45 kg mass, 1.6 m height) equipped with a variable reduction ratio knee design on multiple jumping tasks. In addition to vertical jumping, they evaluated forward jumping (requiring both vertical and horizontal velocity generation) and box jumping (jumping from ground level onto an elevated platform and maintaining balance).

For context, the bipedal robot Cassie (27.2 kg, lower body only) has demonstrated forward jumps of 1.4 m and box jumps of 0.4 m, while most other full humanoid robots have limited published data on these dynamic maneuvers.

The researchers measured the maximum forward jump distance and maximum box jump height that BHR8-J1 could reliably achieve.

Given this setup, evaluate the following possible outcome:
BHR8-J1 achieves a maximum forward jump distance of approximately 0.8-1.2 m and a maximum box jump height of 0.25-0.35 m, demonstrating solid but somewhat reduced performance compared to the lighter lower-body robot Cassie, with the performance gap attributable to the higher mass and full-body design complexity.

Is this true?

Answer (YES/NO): NO